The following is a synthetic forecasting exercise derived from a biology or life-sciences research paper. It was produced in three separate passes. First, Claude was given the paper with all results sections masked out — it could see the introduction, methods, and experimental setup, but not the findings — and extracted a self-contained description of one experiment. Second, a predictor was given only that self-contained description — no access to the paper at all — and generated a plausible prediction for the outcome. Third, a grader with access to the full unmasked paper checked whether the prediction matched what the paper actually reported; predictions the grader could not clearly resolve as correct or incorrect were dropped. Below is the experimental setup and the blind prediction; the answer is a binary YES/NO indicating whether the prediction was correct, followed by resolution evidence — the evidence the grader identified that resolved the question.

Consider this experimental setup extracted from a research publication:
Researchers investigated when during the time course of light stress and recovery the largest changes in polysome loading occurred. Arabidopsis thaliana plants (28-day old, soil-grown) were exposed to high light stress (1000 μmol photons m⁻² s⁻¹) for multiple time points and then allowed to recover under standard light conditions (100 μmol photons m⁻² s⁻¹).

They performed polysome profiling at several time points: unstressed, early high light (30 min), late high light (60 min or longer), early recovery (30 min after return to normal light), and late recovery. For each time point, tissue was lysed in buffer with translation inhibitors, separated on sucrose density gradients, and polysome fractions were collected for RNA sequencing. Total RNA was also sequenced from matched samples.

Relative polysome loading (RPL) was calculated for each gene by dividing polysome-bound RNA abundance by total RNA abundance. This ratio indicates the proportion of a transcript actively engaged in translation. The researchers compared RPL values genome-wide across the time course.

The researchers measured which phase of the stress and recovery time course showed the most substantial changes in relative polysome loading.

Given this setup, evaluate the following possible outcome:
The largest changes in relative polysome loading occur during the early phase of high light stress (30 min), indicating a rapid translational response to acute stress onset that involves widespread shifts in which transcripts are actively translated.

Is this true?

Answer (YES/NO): NO